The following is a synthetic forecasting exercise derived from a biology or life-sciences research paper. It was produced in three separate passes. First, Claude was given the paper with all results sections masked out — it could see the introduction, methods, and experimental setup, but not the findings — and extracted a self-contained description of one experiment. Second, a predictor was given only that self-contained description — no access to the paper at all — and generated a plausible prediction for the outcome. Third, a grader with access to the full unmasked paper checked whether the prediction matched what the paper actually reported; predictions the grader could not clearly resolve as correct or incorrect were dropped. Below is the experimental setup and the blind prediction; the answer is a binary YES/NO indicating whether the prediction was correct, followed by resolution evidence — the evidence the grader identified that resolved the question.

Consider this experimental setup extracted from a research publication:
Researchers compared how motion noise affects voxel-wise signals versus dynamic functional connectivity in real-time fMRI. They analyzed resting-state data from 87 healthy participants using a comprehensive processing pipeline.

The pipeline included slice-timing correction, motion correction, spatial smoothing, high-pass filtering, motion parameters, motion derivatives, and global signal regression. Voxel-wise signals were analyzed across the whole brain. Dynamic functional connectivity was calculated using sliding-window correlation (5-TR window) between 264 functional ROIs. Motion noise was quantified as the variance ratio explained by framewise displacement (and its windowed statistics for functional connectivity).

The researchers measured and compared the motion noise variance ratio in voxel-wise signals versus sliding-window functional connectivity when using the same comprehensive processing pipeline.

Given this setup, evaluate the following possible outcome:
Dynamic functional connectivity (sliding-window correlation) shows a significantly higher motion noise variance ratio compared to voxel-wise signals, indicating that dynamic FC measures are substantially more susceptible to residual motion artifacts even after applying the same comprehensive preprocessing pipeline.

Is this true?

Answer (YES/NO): NO